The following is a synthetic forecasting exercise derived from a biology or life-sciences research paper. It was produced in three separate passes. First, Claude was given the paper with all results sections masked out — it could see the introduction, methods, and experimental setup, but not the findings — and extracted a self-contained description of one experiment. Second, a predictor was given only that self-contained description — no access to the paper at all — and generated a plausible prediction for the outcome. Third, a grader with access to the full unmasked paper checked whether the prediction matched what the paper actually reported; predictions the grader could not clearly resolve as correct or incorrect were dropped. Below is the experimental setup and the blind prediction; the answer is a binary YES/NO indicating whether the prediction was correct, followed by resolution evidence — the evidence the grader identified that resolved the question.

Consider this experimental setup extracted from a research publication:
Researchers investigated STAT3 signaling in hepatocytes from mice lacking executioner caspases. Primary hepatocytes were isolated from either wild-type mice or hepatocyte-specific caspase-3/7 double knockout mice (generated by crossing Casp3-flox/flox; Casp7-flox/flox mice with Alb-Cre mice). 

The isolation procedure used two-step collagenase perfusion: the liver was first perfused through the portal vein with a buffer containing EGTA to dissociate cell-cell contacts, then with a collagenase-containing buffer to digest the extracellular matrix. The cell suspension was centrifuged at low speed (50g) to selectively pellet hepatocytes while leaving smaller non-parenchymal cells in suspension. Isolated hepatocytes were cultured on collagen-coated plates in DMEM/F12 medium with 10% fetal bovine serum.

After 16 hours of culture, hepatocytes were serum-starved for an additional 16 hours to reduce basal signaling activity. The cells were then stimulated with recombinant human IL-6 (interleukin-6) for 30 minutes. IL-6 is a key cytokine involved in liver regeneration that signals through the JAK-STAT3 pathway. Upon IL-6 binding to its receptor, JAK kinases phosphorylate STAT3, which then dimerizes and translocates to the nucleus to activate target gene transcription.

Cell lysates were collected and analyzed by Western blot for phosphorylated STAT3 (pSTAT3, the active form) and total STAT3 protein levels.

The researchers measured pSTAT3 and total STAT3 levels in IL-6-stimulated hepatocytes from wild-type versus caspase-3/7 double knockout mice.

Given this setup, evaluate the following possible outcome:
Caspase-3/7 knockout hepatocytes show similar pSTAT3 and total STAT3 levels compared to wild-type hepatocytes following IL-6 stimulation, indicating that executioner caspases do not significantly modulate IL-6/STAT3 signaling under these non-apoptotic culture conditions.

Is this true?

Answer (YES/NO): NO